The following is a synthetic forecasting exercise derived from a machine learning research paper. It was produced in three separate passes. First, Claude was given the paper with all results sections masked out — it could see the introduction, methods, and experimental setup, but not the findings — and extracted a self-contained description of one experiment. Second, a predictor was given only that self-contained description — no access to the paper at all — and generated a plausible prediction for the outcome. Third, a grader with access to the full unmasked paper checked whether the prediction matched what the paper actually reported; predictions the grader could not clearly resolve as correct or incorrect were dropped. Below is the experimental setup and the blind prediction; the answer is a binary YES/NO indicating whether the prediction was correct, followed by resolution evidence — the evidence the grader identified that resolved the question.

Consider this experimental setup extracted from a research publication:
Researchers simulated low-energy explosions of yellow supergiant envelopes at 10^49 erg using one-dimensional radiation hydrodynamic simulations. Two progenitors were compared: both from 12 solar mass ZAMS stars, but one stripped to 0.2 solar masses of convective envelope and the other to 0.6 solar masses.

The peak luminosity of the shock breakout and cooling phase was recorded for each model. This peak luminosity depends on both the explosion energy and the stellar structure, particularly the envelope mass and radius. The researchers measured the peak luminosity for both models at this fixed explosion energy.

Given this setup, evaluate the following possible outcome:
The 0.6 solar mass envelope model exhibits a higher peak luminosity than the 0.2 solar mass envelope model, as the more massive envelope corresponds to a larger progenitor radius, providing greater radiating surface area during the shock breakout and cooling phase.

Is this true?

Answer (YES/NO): NO